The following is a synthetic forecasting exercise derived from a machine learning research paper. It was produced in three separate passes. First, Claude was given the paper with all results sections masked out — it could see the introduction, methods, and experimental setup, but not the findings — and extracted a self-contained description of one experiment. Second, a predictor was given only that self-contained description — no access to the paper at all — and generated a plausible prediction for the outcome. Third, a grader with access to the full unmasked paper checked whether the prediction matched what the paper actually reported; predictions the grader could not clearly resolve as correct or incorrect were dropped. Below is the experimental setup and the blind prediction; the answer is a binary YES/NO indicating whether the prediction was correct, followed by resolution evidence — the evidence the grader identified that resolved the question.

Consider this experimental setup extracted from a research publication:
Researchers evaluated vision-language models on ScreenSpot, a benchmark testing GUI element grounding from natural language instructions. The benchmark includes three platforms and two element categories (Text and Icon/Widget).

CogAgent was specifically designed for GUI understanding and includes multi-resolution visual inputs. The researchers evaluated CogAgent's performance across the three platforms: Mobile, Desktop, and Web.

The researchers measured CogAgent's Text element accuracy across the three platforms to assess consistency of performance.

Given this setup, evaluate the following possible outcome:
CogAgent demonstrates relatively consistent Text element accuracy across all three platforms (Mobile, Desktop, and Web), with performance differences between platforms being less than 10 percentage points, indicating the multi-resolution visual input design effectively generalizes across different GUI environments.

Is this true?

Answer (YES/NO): YES